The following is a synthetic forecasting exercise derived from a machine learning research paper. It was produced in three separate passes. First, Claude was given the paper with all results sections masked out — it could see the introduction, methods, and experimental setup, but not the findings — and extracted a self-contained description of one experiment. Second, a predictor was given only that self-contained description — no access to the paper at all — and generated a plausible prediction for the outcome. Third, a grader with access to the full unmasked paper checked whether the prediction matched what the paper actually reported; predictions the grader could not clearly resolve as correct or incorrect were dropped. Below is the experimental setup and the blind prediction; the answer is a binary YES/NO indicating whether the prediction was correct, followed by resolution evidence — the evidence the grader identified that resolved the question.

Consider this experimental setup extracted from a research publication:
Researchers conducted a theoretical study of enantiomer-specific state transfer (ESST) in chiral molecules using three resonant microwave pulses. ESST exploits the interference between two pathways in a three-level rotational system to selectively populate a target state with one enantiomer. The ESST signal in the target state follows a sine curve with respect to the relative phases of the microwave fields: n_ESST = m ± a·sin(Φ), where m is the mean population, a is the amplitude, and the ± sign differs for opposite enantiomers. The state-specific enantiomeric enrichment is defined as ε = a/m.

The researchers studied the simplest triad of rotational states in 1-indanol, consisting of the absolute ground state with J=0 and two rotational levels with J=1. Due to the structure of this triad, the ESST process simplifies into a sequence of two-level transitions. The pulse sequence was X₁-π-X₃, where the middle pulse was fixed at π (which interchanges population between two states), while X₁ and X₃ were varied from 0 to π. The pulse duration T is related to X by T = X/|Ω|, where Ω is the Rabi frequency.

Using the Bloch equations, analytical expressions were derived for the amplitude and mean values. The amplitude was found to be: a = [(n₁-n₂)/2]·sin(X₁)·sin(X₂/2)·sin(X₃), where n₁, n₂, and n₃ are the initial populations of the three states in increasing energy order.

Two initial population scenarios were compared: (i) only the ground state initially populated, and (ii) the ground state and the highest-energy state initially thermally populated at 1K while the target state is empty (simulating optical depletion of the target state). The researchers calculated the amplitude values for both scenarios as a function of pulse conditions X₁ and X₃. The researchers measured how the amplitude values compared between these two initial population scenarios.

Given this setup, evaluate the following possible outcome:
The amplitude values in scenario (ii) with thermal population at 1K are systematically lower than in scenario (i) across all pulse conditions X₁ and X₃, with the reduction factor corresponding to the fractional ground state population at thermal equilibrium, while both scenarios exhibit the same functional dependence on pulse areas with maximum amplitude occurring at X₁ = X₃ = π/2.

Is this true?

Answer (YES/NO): NO